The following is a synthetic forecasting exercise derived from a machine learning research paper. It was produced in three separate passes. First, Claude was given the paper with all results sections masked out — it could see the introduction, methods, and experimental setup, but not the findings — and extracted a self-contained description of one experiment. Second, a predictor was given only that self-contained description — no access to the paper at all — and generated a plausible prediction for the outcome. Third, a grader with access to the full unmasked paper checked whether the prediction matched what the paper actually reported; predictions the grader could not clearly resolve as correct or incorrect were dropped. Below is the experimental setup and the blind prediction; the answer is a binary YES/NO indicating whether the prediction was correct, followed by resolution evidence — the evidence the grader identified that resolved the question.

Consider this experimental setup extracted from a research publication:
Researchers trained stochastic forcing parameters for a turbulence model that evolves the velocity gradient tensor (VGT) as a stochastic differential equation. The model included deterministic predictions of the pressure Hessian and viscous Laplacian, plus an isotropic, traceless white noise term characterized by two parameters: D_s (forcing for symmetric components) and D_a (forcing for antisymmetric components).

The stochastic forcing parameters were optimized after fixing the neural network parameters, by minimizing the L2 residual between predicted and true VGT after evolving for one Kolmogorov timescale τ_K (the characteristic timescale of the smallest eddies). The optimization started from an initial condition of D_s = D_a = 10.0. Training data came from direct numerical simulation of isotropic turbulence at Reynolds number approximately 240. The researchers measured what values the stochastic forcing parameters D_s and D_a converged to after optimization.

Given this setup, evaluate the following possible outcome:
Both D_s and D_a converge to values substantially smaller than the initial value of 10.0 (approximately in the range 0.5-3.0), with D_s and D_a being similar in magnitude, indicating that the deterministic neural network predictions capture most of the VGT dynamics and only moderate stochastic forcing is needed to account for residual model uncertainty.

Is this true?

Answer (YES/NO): NO